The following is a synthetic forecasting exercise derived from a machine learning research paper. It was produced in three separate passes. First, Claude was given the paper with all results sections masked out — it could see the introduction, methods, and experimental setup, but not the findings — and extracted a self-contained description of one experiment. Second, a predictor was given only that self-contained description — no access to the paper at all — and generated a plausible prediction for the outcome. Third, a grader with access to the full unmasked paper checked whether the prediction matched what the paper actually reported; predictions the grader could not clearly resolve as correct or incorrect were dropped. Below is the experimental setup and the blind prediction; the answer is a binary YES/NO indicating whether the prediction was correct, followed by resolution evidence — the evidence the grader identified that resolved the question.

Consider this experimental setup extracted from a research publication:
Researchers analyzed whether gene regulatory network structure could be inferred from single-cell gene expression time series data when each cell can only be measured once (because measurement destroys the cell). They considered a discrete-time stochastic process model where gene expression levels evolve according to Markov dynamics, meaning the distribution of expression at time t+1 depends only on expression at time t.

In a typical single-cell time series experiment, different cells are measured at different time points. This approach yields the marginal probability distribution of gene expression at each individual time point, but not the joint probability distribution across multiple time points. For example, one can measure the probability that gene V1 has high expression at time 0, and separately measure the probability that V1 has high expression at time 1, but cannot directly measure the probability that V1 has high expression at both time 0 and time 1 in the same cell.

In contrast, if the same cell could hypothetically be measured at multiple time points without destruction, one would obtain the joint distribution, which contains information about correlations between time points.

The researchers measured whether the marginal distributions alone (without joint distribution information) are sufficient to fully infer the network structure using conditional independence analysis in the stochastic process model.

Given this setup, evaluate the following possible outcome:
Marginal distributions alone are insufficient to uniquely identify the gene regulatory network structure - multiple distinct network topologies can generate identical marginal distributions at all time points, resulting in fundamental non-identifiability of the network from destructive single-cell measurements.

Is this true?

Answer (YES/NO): YES